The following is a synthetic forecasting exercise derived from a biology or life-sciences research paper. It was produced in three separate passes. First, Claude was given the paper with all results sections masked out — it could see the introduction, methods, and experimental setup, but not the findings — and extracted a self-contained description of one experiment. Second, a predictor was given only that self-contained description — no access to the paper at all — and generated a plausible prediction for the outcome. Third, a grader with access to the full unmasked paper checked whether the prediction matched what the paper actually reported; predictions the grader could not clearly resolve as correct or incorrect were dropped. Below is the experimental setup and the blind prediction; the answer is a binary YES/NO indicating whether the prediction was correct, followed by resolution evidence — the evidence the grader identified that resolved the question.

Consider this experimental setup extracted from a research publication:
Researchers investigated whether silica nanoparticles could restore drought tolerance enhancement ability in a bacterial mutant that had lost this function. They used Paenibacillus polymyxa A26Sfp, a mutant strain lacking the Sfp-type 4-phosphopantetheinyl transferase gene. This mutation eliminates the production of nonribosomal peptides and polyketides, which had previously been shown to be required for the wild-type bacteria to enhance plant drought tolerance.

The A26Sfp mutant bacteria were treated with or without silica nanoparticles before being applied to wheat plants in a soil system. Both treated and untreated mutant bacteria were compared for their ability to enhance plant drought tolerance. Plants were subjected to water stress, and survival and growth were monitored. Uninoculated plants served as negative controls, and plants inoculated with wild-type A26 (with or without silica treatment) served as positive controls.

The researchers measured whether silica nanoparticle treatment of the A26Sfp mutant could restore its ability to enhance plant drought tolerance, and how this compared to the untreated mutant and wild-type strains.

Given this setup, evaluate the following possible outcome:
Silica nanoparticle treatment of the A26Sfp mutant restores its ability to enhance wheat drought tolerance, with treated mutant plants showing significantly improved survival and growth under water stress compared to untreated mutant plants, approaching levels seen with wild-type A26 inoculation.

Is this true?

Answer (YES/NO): NO